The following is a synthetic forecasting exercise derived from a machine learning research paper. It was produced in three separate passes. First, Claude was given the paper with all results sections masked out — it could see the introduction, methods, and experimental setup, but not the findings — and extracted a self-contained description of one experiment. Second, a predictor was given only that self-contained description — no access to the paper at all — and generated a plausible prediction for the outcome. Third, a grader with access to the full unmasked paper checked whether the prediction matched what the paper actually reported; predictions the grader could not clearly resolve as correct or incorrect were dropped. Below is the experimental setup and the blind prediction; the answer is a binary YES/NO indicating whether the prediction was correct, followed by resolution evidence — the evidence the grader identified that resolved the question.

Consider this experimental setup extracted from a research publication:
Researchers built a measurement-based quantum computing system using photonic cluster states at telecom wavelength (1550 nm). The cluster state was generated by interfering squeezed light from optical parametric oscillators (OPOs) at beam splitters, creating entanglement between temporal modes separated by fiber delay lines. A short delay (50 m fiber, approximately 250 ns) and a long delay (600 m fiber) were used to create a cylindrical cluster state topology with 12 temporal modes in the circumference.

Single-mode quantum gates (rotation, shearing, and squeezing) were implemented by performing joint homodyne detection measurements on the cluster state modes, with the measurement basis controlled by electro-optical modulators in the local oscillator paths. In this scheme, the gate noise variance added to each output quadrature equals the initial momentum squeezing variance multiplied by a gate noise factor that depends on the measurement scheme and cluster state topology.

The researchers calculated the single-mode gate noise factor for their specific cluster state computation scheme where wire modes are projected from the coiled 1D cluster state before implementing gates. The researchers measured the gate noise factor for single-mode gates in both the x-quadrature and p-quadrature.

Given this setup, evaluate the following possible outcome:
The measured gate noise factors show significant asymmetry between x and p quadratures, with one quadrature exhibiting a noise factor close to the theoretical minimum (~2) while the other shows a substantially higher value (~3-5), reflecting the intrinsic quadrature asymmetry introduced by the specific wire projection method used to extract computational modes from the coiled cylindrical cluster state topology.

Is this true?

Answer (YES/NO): NO